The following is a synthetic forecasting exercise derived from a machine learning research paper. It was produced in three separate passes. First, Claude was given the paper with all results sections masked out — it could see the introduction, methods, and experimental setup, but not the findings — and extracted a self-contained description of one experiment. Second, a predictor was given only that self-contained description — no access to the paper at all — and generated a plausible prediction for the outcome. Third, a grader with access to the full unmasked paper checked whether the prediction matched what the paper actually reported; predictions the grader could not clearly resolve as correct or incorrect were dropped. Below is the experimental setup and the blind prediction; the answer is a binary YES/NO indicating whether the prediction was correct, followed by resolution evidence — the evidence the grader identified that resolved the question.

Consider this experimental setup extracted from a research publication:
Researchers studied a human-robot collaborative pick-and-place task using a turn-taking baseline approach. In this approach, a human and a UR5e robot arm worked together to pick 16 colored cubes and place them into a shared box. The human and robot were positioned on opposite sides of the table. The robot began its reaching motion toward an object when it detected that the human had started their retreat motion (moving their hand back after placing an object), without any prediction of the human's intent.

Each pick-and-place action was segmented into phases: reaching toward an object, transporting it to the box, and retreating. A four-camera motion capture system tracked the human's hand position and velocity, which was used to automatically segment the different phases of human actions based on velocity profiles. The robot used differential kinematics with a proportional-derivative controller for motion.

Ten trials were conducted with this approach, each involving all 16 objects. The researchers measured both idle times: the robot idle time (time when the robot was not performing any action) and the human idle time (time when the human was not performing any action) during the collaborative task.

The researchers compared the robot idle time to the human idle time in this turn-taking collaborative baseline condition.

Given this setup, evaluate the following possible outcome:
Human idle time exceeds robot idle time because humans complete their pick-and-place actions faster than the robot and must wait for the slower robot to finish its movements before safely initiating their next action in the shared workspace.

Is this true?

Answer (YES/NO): YES